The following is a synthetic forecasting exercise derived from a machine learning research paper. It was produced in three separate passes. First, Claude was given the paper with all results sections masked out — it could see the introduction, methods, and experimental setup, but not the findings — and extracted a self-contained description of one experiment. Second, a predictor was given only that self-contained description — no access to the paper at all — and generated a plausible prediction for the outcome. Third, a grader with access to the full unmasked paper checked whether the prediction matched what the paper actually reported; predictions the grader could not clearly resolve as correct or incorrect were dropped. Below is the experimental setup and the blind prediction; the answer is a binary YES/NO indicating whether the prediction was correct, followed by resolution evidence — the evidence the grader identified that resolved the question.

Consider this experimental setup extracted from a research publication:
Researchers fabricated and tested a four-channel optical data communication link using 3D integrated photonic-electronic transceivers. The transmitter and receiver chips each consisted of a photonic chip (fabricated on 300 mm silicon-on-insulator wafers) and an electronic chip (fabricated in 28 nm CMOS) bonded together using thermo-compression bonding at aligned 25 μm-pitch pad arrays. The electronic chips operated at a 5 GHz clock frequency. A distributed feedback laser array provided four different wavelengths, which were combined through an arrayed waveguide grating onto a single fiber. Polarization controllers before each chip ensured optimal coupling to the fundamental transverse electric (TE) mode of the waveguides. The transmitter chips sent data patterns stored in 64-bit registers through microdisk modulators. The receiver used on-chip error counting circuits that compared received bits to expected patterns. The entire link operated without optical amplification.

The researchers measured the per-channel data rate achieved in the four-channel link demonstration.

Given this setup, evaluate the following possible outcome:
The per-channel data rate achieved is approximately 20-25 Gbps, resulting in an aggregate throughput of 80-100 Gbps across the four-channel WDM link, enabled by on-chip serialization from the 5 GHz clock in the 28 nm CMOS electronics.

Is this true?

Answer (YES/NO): NO